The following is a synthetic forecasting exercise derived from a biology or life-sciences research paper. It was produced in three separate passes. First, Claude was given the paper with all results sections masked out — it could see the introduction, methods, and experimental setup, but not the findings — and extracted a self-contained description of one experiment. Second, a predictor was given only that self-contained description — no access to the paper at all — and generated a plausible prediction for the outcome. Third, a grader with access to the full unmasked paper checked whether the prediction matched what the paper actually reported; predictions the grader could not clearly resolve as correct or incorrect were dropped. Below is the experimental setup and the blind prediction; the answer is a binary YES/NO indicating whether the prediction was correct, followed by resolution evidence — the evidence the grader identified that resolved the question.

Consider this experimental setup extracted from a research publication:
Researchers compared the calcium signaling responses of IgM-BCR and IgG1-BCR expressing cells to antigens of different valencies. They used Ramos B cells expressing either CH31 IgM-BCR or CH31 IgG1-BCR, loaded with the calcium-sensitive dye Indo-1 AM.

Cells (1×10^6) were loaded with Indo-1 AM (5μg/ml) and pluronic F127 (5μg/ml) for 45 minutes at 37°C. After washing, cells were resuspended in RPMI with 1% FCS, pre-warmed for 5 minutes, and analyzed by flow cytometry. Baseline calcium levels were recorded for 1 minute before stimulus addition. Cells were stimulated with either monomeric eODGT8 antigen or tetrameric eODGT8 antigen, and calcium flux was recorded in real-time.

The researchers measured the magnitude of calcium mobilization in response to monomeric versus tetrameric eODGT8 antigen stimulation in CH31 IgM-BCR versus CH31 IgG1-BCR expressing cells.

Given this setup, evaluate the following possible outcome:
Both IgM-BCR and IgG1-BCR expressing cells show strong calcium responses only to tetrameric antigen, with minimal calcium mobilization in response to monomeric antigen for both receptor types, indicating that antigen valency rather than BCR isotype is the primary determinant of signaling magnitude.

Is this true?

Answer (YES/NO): NO